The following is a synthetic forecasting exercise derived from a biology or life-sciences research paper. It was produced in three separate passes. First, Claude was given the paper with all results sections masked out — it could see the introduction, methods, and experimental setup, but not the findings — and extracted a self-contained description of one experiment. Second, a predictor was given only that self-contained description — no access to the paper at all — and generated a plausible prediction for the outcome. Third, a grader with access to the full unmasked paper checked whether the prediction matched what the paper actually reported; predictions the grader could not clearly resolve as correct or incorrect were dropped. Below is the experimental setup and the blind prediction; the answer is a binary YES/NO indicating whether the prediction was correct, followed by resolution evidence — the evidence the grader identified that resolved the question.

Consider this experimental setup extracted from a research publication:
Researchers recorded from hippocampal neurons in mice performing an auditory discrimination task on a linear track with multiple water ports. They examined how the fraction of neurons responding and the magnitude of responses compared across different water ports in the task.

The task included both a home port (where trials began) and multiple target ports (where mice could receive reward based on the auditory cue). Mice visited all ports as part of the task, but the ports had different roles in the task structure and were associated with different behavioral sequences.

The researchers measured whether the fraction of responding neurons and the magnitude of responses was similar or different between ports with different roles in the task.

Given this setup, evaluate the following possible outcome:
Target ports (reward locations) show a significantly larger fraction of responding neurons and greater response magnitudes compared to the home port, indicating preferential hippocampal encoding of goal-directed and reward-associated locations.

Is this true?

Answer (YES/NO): NO